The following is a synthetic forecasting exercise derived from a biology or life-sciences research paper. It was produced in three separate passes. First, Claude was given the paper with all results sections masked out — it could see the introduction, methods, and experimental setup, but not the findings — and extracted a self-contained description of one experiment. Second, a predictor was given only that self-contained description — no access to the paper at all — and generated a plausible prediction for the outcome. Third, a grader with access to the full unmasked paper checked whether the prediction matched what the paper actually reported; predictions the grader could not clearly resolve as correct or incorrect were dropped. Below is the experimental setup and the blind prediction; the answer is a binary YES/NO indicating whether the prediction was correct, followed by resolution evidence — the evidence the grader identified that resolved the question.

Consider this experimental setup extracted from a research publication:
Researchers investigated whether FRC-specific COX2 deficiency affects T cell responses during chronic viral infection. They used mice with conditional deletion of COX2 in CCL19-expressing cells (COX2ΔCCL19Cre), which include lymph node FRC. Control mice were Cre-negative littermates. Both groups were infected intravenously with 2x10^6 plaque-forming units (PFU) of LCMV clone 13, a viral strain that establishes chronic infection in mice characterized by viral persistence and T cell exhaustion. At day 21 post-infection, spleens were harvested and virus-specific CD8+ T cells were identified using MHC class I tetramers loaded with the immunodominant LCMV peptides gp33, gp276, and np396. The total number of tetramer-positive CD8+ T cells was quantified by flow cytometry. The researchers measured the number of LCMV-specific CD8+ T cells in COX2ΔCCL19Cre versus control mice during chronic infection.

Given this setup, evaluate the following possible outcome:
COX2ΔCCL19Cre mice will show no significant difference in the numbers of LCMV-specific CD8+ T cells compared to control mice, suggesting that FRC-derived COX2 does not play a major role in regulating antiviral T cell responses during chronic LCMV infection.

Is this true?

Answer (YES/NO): NO